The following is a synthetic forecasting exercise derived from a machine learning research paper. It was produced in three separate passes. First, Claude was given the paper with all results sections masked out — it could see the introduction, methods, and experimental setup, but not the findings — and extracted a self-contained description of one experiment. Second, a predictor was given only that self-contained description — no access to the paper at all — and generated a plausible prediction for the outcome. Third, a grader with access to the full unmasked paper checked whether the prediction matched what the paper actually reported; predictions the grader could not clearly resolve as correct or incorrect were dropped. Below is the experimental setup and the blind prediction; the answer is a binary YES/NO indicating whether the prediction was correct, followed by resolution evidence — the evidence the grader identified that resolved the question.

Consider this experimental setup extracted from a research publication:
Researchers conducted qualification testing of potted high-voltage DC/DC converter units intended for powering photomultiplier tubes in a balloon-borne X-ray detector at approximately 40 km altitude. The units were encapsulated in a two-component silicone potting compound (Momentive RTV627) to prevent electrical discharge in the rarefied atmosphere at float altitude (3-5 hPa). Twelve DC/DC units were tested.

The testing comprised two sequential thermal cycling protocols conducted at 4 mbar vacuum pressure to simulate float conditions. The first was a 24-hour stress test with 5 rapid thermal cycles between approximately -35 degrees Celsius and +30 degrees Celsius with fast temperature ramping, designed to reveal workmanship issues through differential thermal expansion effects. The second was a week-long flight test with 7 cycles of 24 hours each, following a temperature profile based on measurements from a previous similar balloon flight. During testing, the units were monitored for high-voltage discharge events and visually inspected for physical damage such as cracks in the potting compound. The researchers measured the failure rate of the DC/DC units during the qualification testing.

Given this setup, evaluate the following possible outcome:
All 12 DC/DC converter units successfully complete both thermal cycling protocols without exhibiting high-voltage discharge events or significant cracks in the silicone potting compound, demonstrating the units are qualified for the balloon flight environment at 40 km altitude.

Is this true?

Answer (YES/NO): NO